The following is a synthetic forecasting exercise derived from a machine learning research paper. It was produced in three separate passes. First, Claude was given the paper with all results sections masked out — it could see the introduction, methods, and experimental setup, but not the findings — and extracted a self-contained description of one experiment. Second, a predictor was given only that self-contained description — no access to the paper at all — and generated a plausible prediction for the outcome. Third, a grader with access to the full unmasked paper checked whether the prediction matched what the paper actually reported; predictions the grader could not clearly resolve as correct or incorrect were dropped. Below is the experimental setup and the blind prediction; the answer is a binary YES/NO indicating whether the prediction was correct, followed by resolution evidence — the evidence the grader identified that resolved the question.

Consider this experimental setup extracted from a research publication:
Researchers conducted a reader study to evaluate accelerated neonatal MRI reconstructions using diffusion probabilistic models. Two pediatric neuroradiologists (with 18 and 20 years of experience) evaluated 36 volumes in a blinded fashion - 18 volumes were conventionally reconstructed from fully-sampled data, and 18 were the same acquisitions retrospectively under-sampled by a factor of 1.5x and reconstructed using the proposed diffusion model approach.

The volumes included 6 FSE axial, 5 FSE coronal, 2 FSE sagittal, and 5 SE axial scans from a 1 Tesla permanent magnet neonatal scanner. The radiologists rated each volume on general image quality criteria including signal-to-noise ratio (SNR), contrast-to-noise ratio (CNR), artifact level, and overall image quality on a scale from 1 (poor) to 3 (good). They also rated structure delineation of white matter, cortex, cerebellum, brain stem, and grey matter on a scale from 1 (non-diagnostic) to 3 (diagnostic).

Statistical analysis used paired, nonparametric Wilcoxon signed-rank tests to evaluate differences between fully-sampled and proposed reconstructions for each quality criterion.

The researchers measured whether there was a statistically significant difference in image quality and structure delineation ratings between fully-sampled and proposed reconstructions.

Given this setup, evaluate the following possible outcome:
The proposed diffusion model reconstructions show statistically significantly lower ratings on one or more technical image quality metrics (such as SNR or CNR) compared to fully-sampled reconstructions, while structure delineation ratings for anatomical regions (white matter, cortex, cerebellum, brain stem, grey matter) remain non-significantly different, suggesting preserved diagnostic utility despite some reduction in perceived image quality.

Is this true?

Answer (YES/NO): NO